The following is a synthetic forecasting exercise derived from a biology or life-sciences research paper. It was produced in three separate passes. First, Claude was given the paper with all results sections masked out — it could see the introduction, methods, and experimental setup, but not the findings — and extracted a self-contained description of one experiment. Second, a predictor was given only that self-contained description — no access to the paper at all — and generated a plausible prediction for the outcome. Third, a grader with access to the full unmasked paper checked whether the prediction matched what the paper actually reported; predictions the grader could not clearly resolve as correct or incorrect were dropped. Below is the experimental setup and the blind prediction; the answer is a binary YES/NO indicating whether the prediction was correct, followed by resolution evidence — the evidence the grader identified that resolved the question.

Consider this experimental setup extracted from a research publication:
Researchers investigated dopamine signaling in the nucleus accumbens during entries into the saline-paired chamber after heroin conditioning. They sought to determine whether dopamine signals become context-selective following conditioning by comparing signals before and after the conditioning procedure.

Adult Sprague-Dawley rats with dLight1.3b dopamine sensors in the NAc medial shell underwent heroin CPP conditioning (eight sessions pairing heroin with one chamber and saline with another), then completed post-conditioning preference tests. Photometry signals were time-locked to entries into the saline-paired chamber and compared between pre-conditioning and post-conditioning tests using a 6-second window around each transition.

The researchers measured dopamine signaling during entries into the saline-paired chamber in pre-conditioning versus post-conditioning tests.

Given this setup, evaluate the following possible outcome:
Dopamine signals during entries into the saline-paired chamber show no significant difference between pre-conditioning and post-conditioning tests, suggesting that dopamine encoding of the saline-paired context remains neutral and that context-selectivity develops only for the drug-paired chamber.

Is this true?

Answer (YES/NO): NO